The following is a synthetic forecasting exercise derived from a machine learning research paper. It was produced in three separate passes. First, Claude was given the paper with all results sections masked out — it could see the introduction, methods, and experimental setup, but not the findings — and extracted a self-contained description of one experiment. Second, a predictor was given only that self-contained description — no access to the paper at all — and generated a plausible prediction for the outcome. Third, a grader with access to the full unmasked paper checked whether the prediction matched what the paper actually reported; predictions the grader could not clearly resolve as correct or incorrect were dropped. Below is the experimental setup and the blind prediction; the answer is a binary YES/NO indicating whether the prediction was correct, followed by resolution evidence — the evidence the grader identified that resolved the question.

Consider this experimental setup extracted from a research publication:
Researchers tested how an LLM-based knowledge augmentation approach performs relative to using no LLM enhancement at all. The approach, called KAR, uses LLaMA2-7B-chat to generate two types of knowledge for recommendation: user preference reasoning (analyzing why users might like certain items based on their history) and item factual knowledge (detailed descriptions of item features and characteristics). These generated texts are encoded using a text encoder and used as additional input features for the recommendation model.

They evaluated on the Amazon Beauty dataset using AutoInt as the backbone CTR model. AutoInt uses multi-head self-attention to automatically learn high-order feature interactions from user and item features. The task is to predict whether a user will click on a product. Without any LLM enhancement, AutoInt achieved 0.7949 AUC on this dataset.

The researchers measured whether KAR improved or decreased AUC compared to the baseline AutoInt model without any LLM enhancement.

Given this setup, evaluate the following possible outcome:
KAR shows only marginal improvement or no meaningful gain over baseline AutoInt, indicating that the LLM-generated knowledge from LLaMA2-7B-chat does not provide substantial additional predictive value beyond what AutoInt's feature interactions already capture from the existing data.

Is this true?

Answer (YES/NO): NO